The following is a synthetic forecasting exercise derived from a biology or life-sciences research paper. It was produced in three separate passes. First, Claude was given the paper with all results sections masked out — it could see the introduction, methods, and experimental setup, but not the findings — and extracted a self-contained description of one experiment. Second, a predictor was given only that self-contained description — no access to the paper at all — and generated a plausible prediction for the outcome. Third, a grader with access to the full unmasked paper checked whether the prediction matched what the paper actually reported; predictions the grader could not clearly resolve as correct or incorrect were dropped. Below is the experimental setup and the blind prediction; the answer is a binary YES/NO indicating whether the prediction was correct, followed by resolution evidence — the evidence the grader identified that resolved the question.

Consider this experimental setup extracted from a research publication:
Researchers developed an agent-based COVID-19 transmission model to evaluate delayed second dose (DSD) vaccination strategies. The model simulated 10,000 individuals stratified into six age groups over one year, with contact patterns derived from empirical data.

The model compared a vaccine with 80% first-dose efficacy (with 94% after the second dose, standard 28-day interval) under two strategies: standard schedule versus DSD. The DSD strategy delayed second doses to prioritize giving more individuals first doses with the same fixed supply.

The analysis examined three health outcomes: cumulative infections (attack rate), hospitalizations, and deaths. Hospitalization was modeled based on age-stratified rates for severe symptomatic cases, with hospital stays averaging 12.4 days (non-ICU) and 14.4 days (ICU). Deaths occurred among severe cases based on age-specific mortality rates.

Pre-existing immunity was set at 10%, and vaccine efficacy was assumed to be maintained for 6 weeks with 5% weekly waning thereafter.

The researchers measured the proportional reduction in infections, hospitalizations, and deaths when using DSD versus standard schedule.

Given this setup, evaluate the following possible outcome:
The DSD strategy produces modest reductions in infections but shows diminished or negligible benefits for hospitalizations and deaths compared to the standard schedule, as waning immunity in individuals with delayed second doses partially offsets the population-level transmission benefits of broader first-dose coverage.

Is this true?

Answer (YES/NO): NO